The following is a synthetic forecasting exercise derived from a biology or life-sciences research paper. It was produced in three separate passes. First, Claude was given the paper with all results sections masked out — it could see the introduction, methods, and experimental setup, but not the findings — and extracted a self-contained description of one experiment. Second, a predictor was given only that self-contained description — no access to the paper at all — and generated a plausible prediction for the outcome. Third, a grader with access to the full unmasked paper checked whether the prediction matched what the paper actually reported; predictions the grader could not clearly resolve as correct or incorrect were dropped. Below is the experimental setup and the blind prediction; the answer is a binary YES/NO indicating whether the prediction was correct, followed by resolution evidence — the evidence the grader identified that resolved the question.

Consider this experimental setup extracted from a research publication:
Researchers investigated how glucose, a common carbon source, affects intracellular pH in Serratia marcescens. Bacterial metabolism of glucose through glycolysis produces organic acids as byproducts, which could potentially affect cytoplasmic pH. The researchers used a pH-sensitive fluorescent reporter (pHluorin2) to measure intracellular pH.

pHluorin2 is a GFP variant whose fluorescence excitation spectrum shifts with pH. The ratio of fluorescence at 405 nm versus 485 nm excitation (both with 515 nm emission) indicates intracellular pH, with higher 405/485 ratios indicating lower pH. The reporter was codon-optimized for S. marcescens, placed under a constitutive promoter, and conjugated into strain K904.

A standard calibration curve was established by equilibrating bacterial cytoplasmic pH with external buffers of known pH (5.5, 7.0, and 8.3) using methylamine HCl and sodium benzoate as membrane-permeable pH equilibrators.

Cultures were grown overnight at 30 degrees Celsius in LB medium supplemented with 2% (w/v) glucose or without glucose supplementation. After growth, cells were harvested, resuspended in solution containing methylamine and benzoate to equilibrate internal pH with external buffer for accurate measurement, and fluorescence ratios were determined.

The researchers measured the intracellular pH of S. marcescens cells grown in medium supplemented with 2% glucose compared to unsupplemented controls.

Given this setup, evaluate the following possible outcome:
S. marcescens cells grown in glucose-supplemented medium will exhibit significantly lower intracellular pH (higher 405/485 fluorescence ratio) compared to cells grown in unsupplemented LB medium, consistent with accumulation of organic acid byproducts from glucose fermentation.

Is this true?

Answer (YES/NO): YES